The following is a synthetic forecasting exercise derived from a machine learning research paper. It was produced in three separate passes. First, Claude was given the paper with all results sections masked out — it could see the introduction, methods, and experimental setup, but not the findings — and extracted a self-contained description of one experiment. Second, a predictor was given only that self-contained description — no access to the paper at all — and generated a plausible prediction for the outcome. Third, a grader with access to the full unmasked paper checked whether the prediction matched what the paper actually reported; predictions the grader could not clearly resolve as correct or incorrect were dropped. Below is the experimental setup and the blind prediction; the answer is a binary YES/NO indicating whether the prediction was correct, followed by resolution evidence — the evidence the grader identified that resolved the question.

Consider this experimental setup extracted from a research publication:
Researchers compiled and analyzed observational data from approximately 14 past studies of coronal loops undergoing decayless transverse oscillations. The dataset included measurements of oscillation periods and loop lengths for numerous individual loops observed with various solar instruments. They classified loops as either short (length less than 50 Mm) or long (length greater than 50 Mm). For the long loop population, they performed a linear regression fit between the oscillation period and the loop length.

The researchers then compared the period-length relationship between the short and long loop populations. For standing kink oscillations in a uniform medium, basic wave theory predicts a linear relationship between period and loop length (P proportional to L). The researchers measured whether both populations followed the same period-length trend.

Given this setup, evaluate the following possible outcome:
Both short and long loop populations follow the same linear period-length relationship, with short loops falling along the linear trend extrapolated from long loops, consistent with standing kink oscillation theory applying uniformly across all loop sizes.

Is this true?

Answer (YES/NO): NO